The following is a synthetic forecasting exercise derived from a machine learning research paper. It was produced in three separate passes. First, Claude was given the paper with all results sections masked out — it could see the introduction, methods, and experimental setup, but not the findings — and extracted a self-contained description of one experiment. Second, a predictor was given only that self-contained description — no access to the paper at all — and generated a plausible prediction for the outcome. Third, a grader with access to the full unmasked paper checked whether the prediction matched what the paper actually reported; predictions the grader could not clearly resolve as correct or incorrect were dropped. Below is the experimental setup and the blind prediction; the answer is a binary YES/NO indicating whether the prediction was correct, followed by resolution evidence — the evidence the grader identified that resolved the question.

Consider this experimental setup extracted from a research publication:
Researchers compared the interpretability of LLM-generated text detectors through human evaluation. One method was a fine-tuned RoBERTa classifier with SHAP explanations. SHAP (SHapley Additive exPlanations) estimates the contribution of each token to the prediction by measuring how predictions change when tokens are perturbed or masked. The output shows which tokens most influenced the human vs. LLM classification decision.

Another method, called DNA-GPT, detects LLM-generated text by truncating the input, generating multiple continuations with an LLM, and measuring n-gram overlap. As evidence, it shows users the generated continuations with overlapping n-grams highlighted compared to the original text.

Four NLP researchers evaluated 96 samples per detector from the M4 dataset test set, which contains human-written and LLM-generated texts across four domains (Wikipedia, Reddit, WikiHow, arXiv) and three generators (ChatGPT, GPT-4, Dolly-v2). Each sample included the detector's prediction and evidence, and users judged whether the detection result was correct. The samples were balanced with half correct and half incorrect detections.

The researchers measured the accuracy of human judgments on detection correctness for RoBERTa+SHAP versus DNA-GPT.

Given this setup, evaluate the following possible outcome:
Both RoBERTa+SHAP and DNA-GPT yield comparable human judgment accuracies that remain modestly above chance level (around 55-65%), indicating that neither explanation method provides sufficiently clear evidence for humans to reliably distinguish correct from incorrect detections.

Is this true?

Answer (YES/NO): NO